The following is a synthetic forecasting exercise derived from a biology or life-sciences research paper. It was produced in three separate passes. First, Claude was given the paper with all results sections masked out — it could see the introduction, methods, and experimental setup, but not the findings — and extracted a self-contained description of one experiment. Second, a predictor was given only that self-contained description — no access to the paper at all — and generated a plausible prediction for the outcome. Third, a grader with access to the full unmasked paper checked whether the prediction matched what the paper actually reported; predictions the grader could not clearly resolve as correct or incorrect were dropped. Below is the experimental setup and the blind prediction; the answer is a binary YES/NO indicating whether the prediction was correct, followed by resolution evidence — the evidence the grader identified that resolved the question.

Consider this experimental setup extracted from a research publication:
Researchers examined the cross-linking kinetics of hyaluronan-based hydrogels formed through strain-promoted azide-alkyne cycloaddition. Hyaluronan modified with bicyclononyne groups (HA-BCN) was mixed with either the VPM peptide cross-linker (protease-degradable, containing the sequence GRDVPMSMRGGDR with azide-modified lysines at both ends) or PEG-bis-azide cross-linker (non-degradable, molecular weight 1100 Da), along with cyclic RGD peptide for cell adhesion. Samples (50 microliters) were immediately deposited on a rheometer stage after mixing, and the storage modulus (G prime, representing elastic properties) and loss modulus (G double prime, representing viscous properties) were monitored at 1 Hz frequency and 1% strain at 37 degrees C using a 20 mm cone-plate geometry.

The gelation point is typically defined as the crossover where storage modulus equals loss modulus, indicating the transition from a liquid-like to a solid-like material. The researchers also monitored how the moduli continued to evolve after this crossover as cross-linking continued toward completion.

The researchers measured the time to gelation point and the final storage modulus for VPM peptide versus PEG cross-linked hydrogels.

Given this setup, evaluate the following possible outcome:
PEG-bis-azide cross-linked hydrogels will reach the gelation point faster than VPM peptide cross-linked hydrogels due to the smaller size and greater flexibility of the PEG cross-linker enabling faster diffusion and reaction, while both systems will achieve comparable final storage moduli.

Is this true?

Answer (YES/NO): NO